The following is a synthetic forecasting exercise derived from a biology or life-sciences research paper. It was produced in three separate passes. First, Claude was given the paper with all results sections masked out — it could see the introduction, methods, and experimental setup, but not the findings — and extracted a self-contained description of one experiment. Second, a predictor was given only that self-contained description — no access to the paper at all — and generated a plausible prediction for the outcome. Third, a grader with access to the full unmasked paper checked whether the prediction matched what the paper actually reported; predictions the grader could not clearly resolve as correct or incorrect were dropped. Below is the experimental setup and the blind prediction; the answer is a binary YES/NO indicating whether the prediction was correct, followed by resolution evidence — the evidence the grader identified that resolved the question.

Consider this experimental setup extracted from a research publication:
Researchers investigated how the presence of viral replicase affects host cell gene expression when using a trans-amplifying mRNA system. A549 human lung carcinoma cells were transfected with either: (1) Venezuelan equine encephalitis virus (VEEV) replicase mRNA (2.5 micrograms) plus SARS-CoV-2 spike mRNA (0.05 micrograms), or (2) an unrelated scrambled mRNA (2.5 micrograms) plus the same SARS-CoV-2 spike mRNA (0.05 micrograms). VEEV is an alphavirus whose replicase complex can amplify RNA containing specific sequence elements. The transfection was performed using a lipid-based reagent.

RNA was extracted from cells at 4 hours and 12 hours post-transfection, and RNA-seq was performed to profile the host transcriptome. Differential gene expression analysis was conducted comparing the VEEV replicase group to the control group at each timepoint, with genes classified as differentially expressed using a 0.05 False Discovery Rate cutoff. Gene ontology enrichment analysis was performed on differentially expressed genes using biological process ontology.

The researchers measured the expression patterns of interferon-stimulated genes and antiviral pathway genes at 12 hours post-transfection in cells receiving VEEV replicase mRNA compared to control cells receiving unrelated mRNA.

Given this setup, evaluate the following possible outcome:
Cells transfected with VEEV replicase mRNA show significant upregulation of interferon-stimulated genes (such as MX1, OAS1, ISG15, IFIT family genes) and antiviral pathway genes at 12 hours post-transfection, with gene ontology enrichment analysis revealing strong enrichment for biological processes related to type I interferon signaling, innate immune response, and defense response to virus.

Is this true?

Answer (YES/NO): NO